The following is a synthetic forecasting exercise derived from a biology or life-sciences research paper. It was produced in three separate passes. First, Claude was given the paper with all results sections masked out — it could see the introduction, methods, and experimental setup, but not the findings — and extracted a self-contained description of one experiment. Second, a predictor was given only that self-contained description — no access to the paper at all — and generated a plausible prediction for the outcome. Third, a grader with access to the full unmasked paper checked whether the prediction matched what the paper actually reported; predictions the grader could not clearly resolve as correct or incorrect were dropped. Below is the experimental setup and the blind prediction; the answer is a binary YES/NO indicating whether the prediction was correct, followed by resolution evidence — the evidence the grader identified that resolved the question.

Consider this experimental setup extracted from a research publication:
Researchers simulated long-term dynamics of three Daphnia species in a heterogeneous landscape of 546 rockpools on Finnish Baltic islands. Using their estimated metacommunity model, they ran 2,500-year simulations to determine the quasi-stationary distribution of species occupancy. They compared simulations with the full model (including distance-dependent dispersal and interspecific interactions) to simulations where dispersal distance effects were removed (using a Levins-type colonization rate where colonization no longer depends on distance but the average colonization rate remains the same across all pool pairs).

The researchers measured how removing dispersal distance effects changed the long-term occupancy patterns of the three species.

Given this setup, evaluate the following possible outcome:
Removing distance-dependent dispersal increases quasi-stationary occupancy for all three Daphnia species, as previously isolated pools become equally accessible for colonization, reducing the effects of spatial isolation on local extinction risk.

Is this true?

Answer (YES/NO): NO